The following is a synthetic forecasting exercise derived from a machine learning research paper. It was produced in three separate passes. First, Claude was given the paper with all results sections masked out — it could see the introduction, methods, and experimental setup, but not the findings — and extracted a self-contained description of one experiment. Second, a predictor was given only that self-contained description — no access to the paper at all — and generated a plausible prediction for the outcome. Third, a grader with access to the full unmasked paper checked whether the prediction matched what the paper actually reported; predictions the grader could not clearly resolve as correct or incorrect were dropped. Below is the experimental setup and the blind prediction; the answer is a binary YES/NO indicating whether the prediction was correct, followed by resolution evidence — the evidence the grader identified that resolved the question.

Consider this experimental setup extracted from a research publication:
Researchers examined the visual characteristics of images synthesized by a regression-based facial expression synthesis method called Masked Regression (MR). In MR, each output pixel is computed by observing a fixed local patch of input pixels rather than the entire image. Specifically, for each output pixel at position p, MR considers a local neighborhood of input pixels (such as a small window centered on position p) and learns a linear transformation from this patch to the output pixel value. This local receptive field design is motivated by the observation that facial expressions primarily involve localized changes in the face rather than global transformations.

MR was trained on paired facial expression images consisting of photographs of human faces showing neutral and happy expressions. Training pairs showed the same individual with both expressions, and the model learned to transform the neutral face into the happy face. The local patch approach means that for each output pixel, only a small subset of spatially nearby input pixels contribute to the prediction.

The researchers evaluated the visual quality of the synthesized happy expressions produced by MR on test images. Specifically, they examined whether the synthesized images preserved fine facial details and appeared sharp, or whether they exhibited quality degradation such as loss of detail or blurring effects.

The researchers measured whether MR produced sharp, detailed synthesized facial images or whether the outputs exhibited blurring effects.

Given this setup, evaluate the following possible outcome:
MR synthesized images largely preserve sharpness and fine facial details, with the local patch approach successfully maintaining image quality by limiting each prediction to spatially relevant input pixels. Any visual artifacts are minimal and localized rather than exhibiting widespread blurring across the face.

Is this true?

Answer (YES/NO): NO